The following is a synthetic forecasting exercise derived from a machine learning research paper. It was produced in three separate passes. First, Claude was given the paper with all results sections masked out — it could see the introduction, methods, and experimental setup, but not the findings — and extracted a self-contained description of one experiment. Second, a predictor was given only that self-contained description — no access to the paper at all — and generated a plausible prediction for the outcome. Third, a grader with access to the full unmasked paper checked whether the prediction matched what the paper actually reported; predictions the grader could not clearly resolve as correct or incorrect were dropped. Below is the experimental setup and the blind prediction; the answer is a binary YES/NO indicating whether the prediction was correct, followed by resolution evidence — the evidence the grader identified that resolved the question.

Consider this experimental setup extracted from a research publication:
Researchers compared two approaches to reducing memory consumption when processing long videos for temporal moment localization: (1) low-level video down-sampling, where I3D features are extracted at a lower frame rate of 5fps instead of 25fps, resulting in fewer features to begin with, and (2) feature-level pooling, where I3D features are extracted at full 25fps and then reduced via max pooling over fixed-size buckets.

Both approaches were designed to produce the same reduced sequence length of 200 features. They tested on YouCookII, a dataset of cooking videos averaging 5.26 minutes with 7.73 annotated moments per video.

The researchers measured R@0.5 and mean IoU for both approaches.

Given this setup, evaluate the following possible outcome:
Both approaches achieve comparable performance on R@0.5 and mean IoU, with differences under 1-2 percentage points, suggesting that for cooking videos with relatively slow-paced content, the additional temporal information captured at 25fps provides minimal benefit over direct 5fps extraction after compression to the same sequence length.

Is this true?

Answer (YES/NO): NO